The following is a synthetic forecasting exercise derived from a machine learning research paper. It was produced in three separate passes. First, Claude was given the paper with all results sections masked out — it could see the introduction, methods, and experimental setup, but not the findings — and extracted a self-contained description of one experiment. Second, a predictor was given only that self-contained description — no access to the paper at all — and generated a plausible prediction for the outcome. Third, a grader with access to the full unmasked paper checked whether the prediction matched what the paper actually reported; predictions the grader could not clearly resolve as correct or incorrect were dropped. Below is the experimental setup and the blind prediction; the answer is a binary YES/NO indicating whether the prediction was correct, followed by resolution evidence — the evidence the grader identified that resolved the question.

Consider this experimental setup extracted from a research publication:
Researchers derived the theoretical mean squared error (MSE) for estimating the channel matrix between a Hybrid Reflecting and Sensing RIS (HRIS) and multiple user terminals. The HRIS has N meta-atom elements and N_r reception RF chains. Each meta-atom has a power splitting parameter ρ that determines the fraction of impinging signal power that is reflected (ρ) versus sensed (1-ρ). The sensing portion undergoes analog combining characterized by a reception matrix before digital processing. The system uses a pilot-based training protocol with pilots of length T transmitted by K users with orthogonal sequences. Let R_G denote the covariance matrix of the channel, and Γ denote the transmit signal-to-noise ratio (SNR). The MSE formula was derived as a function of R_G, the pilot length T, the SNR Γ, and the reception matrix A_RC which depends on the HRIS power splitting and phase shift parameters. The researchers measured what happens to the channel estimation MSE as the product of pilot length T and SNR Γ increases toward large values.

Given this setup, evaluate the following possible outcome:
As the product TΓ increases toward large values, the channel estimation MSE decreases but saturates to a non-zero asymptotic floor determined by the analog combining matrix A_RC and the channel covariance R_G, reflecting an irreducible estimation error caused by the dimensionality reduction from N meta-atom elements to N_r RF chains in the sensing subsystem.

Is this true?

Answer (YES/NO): NO